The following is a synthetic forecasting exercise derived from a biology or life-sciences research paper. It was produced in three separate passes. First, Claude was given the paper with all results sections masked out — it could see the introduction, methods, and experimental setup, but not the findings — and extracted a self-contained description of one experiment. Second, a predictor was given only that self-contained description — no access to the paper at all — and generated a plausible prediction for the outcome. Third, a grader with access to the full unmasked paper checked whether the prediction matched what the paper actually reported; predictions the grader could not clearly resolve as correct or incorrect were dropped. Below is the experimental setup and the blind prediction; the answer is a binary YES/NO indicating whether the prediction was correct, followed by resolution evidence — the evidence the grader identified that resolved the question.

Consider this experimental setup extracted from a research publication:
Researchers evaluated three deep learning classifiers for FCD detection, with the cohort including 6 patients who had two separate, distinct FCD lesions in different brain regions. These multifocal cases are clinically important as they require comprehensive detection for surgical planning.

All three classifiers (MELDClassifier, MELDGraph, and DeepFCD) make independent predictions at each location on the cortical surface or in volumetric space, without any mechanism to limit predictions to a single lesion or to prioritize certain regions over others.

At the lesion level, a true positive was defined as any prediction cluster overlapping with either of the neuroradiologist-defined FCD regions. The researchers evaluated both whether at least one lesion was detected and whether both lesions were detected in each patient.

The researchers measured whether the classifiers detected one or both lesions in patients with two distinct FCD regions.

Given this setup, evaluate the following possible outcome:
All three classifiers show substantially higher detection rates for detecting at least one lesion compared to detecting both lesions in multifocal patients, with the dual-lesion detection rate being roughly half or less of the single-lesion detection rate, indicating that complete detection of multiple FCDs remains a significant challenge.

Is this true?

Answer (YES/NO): NO